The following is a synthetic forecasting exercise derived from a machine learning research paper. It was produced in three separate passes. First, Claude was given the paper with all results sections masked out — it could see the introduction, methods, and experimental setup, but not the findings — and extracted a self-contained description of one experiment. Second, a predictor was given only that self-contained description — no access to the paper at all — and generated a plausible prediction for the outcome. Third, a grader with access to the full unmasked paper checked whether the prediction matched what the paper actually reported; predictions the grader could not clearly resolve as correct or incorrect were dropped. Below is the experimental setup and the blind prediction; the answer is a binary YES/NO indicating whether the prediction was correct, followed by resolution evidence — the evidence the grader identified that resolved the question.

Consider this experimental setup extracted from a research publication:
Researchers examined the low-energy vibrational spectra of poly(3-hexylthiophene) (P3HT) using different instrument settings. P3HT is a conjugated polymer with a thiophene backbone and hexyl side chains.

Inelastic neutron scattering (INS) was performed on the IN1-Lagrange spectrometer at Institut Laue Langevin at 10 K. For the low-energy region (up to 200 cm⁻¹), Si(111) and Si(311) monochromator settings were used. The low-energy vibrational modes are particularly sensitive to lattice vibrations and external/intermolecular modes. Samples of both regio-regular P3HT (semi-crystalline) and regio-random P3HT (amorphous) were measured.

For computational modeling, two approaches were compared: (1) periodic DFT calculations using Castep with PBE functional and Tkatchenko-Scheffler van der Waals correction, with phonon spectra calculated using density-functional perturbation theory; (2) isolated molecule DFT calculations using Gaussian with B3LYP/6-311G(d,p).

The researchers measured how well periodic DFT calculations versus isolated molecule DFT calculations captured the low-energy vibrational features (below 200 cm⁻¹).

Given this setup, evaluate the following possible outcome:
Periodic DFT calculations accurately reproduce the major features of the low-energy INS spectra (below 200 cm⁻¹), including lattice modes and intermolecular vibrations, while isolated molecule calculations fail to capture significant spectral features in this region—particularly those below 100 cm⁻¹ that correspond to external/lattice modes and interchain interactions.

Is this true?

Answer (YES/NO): NO